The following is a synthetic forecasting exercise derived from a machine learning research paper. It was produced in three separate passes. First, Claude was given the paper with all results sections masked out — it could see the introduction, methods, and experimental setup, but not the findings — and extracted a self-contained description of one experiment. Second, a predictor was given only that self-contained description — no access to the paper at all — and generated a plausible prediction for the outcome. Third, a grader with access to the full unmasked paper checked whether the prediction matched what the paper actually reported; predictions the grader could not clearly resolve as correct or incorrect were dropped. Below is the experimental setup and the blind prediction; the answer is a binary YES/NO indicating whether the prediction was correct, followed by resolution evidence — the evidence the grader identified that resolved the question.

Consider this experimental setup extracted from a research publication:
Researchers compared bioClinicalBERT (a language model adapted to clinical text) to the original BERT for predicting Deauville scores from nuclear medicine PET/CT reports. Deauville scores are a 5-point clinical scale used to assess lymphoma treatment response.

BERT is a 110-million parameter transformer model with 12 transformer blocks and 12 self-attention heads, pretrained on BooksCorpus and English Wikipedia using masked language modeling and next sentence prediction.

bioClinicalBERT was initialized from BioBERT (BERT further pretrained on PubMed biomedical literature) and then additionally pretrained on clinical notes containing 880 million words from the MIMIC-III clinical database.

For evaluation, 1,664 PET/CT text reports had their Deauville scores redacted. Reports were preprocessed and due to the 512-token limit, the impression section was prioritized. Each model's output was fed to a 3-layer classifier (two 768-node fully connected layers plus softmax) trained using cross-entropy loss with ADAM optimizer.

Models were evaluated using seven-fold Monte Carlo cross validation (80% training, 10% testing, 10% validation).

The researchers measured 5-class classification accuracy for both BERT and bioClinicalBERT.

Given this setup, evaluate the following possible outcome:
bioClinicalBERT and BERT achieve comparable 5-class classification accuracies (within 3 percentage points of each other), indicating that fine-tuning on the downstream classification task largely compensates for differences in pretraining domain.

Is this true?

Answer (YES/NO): YES